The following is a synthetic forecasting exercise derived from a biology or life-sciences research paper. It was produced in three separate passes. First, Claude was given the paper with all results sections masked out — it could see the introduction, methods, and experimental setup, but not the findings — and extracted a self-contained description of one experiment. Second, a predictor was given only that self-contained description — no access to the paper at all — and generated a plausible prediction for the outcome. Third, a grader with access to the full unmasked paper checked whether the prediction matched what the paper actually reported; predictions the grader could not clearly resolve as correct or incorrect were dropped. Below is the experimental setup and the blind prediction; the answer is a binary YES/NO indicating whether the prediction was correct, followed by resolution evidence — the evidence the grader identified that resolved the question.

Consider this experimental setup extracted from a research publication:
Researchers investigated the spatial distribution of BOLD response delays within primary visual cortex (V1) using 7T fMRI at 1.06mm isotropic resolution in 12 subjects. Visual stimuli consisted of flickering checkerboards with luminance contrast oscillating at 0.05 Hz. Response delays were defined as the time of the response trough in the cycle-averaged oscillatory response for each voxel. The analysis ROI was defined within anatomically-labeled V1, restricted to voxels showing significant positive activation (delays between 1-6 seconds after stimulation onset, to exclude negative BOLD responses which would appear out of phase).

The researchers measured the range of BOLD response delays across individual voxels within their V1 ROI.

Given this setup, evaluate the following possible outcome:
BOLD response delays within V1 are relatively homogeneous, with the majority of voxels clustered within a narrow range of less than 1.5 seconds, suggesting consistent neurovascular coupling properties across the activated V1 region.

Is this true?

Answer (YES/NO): NO